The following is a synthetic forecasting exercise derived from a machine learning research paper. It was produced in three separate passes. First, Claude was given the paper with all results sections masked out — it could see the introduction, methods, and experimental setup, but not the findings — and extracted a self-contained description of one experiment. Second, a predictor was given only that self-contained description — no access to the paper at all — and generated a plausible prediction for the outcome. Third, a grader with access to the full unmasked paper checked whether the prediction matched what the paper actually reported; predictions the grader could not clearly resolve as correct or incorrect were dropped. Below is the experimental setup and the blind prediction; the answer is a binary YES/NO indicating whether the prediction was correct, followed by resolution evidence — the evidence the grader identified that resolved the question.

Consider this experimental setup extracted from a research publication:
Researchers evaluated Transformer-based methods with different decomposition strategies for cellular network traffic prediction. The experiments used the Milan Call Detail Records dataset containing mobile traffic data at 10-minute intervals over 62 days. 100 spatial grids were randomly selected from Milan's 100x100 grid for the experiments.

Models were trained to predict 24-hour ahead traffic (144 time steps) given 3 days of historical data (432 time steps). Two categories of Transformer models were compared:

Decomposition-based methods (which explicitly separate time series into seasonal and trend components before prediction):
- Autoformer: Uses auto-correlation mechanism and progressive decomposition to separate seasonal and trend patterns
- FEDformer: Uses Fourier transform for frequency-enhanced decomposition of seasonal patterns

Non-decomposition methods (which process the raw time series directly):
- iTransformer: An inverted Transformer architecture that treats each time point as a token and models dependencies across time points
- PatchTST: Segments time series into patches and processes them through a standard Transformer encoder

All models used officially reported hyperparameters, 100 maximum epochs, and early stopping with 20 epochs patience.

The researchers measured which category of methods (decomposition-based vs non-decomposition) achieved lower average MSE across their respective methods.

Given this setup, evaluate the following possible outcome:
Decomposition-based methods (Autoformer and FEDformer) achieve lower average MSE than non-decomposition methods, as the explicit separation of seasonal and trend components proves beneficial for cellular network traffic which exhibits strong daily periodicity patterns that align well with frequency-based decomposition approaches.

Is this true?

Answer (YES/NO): NO